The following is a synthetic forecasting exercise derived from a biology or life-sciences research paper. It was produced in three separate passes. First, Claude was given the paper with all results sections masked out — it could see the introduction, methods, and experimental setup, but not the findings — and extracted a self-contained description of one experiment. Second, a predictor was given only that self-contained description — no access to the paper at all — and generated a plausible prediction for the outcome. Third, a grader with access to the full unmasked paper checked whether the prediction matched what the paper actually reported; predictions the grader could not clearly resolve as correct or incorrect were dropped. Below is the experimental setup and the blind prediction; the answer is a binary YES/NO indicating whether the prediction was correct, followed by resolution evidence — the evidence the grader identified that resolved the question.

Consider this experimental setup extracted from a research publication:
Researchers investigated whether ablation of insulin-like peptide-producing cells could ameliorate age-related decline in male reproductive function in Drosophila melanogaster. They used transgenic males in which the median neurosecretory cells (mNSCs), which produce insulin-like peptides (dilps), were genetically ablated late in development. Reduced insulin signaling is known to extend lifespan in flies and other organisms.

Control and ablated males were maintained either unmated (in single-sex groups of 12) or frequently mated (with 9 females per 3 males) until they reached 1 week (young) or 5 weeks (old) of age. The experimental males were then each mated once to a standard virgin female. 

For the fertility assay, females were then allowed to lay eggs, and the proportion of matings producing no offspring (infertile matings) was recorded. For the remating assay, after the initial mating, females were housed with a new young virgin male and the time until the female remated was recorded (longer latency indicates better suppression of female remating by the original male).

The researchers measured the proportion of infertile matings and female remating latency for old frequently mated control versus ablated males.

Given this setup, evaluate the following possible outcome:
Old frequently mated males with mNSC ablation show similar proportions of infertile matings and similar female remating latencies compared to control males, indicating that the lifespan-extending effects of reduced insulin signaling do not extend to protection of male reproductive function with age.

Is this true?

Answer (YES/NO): NO